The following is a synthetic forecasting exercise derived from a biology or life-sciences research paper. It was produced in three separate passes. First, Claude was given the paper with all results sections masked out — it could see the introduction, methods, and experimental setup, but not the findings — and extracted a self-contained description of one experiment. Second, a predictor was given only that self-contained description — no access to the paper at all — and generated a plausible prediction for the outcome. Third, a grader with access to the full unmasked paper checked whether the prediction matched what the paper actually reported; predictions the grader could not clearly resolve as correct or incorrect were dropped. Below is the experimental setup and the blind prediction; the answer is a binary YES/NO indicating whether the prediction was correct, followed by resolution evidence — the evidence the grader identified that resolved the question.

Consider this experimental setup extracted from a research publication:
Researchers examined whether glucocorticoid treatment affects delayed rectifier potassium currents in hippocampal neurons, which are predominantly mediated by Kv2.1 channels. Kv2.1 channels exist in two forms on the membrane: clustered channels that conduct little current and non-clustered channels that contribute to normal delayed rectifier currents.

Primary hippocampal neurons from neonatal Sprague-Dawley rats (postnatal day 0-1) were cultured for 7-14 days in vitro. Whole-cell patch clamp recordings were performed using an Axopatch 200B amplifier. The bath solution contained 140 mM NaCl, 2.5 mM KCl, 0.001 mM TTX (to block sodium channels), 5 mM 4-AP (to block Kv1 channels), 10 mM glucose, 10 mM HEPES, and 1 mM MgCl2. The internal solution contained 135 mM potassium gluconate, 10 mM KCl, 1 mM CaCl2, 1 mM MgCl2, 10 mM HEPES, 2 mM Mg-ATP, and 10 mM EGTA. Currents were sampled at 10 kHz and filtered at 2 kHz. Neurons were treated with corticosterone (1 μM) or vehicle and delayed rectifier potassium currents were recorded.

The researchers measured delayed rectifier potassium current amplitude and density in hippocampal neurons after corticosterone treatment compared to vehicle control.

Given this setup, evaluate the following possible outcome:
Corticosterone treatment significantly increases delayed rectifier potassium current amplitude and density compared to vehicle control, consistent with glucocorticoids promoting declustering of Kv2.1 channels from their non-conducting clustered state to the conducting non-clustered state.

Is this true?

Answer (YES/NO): NO